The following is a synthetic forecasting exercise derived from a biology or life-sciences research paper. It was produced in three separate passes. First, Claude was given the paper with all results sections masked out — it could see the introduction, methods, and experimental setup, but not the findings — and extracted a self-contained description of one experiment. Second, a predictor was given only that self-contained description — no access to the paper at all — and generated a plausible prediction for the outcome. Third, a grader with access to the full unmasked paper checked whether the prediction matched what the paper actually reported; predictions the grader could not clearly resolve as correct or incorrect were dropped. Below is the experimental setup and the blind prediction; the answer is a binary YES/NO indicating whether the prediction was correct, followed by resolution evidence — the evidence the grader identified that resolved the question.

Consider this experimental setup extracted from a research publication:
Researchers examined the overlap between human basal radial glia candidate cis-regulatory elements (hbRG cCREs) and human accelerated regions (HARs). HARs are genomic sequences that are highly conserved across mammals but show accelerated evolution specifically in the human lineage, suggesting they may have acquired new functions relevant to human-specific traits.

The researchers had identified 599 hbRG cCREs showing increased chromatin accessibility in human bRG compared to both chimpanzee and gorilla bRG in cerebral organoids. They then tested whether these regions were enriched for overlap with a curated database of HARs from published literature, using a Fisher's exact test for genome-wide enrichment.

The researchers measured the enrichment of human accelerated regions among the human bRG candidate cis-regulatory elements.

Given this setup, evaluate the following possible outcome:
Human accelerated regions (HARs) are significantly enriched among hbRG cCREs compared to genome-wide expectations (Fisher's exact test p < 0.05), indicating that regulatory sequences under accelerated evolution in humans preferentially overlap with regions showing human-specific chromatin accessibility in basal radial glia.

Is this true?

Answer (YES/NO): NO